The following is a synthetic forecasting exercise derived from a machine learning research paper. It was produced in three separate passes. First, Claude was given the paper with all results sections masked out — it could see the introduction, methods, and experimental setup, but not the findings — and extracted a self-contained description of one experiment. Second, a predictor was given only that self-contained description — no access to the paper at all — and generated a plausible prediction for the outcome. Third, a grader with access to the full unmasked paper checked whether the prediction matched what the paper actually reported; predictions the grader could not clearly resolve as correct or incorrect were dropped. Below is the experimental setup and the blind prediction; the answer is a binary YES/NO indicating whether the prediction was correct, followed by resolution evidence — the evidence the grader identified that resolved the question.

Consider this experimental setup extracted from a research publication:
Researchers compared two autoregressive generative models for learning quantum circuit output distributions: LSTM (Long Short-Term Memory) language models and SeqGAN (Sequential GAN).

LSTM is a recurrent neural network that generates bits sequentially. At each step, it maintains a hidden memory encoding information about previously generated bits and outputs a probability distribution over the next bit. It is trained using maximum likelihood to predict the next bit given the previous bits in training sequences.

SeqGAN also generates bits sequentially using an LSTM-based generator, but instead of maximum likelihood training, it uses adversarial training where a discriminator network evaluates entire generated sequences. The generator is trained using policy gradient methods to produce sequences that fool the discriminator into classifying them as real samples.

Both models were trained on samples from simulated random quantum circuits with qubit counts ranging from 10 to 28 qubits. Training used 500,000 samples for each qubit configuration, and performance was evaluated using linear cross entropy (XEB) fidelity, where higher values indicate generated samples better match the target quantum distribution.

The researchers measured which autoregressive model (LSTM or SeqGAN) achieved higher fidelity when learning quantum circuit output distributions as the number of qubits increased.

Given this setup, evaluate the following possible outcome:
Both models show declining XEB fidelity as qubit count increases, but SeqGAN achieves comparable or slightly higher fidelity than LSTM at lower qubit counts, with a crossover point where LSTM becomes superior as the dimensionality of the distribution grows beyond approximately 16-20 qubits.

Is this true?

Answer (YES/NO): NO